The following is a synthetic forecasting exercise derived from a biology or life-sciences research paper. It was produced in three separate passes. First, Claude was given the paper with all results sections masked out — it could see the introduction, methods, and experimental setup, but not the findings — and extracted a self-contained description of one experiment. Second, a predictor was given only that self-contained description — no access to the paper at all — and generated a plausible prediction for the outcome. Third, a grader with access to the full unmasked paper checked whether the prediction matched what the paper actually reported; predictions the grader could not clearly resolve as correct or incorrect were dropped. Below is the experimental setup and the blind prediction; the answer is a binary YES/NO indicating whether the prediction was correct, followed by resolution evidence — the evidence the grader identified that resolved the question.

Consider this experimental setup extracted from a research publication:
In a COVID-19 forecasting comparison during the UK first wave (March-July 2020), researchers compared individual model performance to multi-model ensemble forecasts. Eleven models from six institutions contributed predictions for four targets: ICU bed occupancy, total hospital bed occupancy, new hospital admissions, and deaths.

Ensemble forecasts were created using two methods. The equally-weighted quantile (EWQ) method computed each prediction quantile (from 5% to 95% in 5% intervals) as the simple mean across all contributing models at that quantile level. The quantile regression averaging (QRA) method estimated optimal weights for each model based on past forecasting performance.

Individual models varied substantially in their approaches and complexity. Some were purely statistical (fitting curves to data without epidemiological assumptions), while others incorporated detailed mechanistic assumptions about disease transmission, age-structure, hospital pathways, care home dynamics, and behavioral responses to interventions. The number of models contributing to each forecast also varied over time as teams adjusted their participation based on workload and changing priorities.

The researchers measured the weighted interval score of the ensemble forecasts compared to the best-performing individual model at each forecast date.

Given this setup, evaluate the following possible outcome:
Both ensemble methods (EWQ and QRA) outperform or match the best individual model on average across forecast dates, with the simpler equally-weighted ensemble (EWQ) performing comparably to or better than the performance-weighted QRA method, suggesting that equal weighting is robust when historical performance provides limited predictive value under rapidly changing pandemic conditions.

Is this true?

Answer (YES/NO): NO